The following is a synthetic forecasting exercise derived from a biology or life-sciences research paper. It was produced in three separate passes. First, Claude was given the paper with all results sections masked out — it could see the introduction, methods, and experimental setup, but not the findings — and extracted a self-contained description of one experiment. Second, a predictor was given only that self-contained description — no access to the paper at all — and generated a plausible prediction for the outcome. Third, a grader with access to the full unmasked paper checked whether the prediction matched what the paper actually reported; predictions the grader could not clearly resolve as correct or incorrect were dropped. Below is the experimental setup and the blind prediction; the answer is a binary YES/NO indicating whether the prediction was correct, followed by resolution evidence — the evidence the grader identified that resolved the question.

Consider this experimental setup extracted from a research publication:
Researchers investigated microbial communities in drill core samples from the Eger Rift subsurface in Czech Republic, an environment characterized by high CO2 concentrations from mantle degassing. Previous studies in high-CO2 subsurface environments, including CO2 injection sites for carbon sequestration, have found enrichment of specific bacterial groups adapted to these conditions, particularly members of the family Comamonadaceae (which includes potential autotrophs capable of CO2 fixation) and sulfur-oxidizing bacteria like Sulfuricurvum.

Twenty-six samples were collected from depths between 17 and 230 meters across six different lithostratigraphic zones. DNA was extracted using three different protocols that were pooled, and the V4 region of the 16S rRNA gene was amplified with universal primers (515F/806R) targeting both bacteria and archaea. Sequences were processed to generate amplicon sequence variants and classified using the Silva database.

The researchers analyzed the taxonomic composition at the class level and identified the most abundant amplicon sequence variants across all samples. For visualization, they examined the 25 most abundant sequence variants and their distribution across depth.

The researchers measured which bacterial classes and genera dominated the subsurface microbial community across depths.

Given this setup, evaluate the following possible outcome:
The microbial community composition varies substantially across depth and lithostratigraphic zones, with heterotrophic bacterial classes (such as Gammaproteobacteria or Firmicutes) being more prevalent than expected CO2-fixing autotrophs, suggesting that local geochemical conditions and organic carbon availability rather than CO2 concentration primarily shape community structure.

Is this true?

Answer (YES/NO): YES